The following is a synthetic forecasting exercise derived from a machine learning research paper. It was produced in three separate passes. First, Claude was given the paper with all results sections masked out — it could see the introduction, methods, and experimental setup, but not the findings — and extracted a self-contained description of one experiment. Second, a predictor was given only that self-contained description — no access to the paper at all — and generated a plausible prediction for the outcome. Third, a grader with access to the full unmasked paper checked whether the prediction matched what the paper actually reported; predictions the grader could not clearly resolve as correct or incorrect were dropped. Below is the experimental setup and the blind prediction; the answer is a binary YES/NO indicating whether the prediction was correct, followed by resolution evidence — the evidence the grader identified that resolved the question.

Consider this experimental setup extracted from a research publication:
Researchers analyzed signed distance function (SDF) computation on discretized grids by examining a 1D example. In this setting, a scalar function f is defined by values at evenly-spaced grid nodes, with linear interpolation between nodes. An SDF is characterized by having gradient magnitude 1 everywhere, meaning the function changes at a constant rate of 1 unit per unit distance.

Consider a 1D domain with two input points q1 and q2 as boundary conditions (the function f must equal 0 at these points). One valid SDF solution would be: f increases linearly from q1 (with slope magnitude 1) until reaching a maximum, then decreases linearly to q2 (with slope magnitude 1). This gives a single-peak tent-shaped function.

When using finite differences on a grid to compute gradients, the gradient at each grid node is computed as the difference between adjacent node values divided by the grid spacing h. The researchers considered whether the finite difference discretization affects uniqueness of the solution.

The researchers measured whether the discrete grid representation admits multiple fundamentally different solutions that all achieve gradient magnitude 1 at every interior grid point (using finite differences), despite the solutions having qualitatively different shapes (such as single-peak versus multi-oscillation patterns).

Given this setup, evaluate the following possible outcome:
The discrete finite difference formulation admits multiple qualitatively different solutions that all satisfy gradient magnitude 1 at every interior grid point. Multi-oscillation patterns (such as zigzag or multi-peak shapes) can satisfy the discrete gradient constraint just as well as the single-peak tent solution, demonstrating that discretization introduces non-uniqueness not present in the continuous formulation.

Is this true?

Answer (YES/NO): YES